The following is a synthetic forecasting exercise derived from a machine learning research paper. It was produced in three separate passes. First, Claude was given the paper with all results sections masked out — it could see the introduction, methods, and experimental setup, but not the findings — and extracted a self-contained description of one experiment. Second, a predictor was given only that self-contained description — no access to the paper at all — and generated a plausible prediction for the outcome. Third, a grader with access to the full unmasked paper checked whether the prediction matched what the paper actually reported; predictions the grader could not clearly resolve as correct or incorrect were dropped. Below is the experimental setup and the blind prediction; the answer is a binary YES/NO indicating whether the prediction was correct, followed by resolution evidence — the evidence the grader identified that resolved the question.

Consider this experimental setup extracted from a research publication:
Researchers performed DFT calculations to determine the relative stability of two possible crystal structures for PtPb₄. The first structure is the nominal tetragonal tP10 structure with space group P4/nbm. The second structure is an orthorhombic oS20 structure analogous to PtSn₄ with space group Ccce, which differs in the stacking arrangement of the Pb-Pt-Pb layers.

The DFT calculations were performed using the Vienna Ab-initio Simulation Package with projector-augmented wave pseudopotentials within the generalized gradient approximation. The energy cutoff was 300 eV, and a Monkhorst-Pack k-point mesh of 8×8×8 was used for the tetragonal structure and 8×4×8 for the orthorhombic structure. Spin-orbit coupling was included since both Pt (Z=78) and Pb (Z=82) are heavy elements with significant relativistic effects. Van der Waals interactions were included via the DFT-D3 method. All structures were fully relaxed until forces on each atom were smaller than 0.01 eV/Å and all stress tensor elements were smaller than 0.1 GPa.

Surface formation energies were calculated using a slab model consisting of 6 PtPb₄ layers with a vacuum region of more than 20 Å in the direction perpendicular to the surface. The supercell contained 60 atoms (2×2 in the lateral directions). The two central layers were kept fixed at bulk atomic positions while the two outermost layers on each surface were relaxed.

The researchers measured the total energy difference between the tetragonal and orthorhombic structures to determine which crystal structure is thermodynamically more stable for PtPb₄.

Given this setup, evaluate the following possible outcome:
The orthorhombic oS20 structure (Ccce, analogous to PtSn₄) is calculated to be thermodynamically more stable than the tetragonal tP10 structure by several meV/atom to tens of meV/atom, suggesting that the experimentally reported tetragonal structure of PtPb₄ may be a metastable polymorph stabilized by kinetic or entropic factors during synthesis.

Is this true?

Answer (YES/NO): NO